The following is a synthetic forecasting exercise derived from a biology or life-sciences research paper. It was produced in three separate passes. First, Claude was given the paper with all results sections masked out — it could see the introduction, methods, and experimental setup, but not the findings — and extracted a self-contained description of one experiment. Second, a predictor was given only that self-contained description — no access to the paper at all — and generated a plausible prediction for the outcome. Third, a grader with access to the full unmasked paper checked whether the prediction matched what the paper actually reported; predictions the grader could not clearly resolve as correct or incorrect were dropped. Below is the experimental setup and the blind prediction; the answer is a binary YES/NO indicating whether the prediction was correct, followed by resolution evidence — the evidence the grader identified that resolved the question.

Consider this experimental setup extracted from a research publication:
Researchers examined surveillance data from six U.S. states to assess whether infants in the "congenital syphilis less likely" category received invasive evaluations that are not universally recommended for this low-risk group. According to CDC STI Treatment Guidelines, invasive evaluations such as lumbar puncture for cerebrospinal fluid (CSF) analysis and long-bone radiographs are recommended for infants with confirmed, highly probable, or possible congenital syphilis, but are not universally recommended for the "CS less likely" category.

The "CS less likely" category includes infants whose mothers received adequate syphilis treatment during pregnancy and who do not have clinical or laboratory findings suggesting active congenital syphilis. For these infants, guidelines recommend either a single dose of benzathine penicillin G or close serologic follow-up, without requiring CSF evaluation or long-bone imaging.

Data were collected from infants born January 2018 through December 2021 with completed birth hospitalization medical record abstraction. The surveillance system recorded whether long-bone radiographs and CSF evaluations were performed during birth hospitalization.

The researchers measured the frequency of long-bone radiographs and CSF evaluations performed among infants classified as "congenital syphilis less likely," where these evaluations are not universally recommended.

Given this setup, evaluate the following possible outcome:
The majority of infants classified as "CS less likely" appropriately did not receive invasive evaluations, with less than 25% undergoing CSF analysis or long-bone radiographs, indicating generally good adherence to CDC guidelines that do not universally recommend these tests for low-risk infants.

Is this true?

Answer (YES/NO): NO